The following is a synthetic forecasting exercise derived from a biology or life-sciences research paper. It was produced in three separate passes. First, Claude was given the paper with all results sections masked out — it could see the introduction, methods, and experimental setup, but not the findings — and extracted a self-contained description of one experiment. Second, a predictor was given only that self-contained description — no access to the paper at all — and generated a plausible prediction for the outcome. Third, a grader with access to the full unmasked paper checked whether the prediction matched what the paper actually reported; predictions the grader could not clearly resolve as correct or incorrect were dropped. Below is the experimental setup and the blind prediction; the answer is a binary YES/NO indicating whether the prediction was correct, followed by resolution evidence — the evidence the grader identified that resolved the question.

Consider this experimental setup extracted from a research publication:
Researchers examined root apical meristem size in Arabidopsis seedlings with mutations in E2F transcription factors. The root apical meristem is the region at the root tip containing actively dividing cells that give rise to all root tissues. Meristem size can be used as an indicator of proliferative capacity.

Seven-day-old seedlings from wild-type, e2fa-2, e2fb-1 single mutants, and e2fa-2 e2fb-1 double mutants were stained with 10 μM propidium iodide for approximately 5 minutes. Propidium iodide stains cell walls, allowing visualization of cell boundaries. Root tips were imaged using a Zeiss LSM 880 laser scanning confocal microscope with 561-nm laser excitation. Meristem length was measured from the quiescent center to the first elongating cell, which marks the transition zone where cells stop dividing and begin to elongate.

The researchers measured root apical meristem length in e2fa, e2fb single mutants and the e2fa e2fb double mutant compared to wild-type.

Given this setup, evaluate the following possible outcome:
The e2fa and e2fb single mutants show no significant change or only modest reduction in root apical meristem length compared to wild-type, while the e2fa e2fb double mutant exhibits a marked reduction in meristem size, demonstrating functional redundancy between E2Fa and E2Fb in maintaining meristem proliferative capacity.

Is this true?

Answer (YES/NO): YES